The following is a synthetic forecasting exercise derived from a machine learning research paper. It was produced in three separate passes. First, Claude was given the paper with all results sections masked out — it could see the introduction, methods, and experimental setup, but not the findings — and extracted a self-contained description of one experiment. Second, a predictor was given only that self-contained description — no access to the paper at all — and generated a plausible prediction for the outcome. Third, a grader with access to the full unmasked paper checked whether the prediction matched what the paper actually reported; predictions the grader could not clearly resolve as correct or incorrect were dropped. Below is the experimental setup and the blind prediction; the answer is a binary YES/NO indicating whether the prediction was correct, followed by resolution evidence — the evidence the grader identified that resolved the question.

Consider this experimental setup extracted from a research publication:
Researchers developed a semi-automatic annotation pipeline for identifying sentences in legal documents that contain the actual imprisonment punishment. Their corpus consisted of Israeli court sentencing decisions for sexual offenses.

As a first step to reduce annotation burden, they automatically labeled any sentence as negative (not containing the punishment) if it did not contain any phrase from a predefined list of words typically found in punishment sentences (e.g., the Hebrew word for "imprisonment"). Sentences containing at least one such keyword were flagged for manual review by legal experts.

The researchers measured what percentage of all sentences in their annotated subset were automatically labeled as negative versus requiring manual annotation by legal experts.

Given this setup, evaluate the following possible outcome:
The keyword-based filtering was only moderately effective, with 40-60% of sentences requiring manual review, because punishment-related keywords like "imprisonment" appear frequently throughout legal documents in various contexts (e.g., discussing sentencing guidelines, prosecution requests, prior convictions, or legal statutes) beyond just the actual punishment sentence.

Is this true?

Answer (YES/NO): NO